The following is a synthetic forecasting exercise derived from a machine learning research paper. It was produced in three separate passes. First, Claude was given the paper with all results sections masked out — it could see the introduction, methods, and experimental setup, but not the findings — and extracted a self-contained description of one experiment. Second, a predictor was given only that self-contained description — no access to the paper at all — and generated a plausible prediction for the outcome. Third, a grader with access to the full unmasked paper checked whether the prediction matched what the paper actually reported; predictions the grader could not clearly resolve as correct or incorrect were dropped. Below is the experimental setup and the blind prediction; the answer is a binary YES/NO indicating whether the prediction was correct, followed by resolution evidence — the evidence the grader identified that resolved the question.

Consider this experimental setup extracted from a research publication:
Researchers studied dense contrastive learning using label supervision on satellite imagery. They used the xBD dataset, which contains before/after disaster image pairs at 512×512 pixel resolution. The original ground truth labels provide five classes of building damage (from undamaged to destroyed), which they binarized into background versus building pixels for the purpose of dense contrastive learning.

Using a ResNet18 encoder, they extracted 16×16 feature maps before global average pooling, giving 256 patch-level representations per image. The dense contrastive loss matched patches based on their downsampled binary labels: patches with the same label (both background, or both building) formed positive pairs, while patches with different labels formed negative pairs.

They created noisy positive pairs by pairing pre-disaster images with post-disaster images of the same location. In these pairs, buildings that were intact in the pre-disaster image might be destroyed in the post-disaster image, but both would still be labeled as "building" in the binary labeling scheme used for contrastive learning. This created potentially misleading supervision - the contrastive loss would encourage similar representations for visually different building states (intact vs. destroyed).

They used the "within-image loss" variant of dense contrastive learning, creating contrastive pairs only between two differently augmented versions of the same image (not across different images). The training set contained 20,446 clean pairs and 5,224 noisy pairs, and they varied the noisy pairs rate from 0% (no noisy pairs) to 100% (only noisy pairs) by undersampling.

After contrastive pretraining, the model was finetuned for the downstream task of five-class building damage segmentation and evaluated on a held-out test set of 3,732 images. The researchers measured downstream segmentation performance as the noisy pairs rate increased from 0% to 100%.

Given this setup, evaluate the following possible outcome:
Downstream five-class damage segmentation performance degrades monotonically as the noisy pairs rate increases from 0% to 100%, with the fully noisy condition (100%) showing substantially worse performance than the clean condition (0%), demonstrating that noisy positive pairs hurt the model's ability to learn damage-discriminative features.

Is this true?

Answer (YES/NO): NO